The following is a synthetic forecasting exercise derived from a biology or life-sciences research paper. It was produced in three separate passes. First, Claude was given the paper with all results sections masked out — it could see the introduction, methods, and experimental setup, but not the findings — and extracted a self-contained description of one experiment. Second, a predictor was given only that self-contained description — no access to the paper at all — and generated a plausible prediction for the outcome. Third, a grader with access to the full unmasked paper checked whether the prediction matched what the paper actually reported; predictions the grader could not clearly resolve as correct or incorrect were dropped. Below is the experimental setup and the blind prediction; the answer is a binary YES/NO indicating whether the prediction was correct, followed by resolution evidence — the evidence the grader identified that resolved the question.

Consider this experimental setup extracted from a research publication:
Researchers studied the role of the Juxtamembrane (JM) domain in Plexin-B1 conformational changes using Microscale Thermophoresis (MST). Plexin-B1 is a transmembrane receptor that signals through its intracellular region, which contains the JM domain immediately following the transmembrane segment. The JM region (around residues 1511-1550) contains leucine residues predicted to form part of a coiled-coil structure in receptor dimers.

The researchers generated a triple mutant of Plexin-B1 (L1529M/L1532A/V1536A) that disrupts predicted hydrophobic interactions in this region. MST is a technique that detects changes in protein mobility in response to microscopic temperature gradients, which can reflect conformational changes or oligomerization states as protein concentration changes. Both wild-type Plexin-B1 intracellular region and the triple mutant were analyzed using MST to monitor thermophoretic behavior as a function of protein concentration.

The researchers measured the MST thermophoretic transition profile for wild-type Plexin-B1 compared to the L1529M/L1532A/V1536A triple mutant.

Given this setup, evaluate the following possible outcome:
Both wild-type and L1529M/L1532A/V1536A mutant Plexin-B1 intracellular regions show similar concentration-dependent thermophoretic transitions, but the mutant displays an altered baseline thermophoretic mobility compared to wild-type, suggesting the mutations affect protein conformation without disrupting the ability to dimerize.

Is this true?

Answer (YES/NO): NO